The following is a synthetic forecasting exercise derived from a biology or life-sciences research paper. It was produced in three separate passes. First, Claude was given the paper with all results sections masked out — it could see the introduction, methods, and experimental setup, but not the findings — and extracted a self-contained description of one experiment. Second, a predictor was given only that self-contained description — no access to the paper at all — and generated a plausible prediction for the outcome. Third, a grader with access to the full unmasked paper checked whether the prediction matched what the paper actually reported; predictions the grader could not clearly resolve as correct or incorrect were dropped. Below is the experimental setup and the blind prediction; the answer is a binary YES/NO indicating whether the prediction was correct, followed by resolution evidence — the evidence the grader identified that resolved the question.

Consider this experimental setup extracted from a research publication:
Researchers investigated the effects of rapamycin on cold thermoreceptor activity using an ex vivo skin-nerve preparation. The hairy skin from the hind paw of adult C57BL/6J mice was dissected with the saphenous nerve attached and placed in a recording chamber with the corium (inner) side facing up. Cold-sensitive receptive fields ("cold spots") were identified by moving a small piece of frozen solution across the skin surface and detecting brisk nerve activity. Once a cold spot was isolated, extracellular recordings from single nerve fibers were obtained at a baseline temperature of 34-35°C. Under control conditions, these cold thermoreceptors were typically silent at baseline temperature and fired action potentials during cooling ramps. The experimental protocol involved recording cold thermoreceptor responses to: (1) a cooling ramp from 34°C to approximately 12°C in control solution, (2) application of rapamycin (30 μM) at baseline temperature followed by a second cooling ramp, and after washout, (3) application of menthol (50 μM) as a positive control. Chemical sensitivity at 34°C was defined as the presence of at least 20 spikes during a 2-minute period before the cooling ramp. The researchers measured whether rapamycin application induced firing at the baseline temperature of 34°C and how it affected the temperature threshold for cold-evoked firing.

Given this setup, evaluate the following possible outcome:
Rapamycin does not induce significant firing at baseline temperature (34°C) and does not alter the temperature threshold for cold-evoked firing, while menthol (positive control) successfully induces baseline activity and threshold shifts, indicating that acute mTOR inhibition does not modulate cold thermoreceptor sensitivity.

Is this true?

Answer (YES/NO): NO